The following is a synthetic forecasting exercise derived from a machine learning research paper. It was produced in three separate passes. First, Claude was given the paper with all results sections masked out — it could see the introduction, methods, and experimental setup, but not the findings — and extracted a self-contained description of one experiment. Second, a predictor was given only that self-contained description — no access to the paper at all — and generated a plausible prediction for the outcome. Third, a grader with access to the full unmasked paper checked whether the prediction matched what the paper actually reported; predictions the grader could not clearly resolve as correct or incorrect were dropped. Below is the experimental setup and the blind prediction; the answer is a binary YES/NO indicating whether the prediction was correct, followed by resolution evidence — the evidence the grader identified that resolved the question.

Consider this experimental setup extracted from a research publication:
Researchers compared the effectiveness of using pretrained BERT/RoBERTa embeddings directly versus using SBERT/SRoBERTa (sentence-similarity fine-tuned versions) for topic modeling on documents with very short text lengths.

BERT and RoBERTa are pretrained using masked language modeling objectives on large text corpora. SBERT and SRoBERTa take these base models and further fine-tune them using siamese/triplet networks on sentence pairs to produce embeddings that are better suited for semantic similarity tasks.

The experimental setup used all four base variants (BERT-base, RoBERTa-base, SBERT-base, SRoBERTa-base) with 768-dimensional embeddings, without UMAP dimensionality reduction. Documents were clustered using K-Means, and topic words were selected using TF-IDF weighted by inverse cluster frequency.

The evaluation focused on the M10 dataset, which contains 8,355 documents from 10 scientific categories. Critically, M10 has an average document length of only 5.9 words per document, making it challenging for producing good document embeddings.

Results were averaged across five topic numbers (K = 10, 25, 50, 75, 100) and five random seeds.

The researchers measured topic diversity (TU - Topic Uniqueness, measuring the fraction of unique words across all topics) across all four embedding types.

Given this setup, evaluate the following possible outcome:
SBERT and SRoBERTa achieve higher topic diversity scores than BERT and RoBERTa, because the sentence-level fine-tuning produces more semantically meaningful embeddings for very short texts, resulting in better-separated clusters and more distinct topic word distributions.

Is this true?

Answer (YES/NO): YES